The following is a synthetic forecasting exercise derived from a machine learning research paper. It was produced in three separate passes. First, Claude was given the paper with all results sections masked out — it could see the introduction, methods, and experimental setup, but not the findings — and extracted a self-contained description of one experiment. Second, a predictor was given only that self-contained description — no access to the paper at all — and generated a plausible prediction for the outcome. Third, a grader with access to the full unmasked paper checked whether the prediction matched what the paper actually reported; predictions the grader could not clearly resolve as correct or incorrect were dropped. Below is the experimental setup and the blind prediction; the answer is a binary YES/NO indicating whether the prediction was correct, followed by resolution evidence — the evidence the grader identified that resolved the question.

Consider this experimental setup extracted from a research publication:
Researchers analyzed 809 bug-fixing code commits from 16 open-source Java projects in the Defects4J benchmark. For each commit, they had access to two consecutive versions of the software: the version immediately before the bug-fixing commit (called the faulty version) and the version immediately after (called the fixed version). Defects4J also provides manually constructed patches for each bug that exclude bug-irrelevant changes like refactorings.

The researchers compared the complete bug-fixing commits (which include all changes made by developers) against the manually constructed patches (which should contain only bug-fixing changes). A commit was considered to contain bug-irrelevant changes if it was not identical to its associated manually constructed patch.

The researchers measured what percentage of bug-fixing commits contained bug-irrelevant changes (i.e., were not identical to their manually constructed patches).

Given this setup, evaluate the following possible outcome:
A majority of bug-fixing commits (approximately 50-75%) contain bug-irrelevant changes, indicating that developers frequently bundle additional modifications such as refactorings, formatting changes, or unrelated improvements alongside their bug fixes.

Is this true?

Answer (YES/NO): NO